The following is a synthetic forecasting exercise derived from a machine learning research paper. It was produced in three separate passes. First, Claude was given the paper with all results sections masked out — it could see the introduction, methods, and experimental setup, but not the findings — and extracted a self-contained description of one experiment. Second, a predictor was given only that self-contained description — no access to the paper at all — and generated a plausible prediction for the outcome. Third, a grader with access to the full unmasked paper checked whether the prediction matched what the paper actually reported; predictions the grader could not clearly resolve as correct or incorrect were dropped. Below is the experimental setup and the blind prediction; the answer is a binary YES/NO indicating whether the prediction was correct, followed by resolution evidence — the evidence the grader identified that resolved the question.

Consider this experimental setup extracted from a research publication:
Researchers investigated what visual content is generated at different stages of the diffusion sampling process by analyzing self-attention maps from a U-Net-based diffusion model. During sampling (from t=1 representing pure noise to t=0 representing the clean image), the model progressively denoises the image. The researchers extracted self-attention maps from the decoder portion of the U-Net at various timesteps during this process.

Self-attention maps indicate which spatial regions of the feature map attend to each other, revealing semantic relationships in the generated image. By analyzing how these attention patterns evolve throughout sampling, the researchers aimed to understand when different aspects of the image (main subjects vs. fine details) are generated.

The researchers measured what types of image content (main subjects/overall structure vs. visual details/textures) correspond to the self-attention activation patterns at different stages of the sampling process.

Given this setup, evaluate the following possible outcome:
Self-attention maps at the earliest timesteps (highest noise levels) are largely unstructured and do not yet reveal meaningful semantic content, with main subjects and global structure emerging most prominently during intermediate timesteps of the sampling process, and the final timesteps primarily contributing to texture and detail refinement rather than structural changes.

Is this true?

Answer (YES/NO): YES